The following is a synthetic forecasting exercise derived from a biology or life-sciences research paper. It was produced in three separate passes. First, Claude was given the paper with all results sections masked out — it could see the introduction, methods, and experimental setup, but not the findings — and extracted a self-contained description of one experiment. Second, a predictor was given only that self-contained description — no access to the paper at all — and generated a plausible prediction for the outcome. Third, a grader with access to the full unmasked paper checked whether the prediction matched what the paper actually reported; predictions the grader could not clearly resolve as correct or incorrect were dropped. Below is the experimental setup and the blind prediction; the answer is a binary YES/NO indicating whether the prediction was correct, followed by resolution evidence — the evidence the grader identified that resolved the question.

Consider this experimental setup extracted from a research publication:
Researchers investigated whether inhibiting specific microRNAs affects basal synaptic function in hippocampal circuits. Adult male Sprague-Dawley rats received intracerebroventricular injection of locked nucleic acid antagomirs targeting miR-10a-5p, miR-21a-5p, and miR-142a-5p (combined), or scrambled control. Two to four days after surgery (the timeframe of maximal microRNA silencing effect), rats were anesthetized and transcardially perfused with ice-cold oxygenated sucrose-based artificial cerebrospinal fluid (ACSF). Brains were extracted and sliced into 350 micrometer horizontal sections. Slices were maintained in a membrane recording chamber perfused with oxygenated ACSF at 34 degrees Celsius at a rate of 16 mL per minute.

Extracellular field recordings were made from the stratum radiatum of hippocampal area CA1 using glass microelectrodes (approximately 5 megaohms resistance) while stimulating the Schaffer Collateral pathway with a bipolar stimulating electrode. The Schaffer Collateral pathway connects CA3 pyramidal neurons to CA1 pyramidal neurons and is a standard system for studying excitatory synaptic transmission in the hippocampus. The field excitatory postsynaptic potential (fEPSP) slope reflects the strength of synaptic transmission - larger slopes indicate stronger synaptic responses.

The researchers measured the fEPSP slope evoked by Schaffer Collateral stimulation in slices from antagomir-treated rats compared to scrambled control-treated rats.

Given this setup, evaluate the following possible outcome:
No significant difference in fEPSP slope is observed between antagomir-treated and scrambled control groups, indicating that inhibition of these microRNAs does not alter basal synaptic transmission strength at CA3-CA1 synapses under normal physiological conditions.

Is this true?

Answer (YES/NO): YES